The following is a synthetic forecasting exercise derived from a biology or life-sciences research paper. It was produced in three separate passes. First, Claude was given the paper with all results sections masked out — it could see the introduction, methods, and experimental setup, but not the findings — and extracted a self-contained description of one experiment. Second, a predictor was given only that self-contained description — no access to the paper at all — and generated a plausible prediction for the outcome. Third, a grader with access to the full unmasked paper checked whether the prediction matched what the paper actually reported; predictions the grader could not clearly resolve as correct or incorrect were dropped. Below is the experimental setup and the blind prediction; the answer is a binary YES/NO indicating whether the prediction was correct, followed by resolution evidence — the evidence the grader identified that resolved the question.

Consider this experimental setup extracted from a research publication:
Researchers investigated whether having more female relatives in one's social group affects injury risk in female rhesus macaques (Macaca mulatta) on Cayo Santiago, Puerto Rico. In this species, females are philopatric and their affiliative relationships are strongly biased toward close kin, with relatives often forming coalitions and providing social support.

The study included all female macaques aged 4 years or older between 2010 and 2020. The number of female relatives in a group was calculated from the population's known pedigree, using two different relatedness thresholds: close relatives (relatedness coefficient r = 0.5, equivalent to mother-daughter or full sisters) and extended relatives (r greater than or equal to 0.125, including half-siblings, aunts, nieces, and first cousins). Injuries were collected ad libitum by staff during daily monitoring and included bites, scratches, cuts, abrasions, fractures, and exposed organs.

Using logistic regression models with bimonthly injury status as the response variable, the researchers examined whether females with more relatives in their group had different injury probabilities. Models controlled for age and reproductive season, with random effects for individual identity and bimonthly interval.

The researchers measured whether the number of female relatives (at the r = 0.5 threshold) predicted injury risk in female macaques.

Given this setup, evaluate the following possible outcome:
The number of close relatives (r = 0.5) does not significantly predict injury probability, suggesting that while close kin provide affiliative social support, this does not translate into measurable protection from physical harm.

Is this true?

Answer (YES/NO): YES